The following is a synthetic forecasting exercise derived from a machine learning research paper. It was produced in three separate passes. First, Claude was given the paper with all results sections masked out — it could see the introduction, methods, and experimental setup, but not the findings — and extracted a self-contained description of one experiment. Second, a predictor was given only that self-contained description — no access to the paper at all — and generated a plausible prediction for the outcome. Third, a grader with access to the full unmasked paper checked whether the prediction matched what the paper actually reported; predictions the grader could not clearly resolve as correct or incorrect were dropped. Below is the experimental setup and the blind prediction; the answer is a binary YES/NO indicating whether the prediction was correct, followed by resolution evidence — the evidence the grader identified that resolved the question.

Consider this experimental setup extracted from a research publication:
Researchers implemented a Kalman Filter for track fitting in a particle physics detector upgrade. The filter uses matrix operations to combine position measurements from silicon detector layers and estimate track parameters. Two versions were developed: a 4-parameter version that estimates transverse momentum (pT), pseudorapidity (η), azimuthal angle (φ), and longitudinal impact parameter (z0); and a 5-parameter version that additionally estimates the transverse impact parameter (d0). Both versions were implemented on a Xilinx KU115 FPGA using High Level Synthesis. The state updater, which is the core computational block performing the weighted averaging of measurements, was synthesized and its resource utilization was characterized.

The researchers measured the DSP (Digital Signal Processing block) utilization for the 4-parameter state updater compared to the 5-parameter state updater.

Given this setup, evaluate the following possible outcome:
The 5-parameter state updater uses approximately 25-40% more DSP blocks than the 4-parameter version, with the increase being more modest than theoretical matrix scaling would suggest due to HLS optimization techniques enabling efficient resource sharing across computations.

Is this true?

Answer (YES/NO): YES